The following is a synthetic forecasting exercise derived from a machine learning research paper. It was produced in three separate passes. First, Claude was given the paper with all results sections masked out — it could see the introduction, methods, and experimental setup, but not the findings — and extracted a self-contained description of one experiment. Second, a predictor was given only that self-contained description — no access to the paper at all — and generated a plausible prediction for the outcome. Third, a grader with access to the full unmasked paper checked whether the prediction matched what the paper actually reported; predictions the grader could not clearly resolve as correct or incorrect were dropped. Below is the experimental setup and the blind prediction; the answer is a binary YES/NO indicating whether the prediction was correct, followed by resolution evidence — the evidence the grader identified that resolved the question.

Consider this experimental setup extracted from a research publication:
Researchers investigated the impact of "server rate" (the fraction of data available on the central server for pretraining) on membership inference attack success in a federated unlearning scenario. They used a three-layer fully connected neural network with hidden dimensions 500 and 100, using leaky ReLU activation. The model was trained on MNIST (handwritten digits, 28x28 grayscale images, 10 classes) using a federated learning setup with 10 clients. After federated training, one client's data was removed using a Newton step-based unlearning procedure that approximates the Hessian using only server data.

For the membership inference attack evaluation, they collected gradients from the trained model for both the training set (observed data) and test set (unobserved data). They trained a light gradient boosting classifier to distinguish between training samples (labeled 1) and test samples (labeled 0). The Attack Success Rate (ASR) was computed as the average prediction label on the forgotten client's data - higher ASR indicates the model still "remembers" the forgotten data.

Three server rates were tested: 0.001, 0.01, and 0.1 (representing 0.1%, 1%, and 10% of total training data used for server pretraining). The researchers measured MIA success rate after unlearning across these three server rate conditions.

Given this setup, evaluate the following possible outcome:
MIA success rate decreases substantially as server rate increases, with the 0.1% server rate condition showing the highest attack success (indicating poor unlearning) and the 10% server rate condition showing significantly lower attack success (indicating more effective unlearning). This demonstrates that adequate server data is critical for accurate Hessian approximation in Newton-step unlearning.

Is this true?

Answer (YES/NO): YES